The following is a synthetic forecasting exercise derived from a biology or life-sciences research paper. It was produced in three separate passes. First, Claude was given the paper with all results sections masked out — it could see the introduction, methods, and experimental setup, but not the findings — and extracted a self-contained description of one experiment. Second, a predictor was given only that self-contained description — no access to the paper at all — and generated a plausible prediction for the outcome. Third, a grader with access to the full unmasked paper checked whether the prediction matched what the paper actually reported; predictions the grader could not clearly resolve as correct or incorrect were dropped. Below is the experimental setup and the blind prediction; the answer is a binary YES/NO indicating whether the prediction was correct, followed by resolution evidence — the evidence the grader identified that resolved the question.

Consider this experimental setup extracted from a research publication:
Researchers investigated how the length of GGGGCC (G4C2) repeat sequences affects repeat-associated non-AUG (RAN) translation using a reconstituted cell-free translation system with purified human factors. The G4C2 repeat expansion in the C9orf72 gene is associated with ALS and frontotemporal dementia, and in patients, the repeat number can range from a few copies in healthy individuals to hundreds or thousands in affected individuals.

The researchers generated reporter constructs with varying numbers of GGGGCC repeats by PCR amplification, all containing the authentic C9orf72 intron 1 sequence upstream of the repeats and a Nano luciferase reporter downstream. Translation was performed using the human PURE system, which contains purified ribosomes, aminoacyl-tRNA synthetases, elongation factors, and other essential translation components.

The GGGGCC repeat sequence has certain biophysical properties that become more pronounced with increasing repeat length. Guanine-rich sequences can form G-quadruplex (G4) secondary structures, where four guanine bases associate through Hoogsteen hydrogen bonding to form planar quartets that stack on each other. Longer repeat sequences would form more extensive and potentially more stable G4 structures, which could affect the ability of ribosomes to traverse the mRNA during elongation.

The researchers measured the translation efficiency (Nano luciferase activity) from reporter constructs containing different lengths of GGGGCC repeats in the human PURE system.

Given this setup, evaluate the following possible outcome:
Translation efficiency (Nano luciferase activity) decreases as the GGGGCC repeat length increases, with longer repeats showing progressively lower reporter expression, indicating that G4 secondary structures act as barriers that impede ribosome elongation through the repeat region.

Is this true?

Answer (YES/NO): NO